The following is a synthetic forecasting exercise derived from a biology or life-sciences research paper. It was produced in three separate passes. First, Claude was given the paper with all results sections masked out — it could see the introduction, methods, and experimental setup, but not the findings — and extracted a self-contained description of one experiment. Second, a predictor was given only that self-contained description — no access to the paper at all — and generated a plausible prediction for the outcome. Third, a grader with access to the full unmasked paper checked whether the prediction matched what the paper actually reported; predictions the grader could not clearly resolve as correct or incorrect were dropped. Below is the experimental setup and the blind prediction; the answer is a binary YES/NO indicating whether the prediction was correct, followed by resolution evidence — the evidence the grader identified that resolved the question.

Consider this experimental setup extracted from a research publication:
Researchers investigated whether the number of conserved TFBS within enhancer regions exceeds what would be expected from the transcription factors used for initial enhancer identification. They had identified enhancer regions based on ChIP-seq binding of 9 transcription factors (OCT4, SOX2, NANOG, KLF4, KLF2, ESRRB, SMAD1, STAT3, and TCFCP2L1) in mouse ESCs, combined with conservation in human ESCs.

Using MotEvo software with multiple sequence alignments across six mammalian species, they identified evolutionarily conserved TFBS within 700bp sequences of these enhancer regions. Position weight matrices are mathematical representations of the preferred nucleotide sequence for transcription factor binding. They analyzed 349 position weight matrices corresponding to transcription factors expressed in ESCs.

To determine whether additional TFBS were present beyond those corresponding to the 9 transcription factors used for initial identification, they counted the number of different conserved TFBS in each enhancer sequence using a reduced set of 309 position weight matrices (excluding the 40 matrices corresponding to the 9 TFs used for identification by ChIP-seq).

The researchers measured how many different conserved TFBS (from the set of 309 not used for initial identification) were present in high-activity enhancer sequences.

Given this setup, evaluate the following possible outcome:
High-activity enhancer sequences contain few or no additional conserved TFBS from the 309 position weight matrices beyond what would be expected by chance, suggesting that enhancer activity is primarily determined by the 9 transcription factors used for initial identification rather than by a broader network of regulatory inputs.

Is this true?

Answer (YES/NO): NO